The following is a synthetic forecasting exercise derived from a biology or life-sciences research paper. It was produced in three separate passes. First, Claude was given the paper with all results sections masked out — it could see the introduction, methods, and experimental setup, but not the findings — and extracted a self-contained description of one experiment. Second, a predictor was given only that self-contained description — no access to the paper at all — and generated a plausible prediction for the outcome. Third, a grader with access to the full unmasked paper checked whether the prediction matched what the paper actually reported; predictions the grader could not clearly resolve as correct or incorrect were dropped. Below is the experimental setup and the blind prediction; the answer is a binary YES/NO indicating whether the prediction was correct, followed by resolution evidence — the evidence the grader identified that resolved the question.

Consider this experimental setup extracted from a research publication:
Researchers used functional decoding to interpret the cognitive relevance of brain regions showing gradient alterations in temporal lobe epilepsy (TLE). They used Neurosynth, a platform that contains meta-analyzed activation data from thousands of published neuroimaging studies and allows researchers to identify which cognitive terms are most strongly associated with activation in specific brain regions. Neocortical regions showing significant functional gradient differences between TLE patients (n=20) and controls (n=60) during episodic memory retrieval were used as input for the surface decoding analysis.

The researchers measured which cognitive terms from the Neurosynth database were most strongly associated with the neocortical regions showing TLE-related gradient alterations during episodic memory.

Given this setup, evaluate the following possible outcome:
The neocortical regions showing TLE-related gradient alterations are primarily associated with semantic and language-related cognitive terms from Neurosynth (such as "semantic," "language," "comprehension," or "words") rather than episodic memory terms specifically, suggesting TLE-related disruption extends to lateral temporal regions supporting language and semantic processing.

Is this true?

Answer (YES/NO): NO